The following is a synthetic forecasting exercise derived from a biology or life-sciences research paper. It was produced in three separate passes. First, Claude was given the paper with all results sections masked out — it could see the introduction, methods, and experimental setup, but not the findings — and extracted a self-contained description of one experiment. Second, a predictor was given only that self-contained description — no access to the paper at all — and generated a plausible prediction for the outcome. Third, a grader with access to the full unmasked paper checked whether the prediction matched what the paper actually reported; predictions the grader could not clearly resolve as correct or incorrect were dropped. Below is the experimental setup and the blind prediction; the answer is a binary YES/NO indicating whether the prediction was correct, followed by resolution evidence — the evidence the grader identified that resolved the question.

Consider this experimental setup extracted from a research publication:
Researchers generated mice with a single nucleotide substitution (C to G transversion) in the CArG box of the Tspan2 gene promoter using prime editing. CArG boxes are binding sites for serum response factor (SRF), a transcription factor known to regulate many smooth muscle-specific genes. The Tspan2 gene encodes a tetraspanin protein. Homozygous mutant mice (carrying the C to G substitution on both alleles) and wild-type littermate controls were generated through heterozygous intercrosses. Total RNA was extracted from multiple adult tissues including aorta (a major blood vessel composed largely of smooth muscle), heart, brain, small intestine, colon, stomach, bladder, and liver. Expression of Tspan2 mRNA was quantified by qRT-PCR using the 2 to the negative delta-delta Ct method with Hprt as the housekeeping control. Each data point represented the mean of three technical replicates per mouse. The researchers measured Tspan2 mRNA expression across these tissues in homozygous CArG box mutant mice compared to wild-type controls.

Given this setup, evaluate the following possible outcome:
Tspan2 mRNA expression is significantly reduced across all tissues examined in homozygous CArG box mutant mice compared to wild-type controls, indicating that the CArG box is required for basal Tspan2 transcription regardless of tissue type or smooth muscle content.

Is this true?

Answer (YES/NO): NO